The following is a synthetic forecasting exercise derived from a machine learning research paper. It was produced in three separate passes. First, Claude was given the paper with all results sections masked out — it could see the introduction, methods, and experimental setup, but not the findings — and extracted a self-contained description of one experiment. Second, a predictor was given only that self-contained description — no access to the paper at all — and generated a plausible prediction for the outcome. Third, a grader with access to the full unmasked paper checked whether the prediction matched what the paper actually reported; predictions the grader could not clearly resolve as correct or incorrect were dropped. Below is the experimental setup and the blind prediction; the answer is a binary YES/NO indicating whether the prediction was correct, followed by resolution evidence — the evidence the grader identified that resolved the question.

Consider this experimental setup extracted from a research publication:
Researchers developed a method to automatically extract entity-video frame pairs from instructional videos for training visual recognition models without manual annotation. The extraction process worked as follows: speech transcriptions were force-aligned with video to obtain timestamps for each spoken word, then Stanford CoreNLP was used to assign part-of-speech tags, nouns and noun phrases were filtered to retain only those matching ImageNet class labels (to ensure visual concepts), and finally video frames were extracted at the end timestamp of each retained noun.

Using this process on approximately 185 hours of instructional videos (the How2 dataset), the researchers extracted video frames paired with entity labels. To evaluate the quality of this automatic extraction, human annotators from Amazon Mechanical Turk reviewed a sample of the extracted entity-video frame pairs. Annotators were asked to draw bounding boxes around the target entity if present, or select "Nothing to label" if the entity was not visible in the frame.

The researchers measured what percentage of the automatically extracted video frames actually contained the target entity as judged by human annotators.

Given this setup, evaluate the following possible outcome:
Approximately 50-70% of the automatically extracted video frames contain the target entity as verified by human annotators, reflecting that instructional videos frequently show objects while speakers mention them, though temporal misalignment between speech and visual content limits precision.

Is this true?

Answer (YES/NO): YES